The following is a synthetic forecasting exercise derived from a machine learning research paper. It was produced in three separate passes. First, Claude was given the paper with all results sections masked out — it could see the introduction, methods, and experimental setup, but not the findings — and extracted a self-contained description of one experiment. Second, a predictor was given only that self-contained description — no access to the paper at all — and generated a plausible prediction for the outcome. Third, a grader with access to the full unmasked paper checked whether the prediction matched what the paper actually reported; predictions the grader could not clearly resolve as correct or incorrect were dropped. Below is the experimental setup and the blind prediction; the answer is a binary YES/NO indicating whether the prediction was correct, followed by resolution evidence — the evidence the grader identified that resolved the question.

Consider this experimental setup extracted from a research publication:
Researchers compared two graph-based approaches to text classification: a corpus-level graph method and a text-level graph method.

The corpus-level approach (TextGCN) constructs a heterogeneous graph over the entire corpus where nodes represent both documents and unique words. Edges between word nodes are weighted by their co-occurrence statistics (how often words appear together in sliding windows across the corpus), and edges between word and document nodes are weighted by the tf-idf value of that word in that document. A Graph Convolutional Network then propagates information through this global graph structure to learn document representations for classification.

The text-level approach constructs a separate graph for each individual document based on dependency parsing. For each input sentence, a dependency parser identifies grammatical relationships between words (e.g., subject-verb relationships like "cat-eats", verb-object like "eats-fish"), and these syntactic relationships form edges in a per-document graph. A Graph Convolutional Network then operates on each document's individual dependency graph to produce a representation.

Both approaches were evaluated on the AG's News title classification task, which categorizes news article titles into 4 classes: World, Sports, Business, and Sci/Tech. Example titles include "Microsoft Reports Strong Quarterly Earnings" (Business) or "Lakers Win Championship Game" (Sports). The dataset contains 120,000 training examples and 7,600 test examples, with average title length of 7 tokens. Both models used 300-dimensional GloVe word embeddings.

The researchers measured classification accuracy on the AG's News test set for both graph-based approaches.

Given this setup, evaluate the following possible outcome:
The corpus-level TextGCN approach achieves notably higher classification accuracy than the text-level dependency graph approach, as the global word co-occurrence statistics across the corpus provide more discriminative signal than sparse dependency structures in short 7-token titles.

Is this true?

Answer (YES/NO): NO